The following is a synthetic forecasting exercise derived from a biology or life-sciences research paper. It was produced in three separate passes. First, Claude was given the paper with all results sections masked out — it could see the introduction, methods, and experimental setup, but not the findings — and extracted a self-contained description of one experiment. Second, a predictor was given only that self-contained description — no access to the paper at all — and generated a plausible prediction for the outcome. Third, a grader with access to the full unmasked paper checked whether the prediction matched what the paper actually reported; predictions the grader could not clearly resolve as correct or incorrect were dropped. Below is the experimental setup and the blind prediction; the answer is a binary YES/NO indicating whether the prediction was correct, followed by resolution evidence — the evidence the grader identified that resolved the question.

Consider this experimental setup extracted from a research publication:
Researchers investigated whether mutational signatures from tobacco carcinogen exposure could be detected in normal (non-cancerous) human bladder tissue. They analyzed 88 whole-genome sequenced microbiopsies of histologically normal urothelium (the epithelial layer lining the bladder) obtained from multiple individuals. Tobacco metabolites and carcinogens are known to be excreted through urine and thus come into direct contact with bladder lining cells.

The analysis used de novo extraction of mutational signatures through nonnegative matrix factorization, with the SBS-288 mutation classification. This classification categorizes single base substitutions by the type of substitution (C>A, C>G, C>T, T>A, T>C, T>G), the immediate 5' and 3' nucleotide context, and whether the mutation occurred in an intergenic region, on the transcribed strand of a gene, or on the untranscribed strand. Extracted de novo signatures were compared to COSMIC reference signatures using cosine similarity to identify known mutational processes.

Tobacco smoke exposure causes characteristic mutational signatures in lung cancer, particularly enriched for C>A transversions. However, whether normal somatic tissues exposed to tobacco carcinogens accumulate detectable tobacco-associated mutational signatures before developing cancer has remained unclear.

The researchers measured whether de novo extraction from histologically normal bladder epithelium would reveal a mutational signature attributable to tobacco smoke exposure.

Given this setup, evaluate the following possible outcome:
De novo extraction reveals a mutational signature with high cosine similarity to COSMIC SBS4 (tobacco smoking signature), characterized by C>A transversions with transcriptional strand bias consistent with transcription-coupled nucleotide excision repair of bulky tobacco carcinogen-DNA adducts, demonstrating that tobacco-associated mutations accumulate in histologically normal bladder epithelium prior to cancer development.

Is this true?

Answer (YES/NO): NO